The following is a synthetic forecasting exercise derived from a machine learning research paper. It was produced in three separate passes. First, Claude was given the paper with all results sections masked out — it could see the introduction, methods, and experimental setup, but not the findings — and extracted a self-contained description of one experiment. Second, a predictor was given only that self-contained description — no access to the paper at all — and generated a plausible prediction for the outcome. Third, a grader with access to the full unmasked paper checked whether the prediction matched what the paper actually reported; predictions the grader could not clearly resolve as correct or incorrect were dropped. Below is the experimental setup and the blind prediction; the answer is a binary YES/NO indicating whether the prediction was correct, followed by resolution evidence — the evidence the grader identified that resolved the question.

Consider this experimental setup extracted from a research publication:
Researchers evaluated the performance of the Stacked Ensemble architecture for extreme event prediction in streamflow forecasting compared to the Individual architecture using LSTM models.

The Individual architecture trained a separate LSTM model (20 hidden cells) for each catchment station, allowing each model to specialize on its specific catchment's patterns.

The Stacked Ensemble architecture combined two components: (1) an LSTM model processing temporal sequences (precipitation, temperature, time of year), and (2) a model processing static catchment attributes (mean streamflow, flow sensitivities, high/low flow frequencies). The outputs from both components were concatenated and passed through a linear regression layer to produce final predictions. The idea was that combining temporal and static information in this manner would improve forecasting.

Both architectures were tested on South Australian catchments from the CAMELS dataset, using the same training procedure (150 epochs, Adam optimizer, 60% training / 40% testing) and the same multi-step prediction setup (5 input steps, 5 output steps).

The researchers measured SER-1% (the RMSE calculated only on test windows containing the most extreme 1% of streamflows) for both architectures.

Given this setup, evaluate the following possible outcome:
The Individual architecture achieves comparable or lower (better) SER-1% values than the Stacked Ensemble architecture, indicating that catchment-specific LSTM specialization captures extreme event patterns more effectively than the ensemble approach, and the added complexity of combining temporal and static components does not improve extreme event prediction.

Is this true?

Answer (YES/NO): YES